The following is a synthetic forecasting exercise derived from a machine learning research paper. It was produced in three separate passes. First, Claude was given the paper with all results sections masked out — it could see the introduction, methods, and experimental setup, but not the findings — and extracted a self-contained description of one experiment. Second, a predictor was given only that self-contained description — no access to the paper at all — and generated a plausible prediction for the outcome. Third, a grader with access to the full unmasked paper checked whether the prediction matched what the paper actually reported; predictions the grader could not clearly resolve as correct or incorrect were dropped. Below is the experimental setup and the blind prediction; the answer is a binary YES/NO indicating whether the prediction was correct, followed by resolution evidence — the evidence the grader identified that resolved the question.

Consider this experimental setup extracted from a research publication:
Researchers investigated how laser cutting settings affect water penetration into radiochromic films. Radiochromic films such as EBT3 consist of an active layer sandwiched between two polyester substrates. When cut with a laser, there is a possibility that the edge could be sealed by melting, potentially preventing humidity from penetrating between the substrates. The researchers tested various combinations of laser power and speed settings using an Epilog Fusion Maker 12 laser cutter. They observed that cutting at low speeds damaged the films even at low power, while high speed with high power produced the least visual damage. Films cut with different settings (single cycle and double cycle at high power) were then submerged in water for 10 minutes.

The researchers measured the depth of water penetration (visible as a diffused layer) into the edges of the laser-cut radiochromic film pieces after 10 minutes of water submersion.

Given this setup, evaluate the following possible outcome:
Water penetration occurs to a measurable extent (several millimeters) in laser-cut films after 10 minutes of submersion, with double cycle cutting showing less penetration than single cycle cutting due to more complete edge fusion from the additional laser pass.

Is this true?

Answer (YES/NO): NO